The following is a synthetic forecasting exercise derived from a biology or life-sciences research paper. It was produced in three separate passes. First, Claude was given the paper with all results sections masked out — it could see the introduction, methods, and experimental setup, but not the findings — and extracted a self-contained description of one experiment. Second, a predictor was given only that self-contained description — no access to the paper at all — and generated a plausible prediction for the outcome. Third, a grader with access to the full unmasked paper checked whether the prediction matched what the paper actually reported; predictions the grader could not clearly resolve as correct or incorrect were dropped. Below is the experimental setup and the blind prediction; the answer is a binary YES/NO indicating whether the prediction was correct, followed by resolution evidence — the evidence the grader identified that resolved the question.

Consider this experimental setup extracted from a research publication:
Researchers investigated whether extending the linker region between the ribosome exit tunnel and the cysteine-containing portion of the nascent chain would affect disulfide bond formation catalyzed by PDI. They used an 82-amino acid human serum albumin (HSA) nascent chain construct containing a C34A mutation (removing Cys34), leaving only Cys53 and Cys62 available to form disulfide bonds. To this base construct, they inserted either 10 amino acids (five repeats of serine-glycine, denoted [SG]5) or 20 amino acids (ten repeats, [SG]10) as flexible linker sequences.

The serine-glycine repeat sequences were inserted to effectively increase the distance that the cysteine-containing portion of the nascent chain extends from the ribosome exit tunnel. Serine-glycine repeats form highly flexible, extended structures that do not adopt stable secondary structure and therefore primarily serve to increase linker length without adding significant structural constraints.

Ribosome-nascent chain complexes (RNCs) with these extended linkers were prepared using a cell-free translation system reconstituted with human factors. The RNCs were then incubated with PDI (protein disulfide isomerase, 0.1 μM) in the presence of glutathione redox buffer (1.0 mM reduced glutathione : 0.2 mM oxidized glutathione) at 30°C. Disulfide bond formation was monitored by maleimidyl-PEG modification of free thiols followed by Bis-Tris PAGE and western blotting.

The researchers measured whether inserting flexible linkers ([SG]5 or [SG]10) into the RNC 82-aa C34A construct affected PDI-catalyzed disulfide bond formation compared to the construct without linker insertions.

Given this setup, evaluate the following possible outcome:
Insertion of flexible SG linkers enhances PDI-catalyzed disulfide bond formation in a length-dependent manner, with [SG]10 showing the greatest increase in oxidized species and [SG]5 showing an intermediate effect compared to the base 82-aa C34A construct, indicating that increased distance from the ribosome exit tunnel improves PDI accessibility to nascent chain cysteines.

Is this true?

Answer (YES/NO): YES